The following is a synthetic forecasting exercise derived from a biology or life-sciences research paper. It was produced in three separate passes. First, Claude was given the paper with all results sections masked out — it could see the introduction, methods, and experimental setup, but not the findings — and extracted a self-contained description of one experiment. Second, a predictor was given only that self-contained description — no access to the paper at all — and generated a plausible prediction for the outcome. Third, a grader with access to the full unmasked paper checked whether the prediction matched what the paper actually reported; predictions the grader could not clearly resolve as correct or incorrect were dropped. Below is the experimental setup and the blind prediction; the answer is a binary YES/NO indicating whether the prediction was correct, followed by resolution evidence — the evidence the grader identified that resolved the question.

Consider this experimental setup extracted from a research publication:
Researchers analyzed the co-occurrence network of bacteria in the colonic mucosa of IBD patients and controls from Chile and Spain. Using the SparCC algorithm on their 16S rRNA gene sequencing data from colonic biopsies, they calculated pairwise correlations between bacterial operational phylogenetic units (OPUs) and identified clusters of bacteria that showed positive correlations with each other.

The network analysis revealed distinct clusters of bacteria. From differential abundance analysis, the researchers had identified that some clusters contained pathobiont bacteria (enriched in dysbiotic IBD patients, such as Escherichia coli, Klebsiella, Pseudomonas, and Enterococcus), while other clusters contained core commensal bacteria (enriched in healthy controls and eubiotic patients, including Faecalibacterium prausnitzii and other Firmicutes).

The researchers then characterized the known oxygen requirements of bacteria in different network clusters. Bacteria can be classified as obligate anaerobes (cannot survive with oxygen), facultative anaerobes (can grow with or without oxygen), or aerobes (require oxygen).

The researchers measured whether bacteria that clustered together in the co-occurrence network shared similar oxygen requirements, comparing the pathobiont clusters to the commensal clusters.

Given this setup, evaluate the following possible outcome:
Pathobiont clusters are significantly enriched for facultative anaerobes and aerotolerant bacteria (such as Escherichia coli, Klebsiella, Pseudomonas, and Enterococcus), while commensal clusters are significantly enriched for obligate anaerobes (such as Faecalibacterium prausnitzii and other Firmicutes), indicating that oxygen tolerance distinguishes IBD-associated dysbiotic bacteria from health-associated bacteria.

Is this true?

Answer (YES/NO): YES